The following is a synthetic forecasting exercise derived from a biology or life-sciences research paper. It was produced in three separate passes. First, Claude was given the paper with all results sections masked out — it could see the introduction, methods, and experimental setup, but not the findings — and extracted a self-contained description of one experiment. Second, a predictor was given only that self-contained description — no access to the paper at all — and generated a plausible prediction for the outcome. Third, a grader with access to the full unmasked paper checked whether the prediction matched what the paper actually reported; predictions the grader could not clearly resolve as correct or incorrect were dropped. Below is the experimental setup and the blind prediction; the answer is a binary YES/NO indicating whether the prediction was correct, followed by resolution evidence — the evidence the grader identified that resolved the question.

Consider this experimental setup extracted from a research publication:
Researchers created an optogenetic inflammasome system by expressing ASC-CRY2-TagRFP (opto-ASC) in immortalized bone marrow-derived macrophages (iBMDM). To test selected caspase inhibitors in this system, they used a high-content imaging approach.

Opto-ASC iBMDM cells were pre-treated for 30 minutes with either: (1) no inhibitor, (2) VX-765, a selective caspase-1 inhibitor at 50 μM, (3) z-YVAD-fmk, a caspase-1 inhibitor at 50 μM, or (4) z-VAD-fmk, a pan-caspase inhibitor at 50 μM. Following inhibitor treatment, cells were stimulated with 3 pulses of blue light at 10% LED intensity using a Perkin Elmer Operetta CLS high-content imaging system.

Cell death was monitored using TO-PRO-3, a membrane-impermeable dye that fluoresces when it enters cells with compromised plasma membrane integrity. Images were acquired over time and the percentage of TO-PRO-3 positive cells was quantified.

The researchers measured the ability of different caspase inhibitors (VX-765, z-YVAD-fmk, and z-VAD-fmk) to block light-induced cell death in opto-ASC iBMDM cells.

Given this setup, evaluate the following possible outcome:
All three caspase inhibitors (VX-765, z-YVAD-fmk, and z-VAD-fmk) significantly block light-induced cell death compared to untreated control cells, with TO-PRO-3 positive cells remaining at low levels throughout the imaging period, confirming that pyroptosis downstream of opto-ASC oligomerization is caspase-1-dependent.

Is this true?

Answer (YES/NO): NO